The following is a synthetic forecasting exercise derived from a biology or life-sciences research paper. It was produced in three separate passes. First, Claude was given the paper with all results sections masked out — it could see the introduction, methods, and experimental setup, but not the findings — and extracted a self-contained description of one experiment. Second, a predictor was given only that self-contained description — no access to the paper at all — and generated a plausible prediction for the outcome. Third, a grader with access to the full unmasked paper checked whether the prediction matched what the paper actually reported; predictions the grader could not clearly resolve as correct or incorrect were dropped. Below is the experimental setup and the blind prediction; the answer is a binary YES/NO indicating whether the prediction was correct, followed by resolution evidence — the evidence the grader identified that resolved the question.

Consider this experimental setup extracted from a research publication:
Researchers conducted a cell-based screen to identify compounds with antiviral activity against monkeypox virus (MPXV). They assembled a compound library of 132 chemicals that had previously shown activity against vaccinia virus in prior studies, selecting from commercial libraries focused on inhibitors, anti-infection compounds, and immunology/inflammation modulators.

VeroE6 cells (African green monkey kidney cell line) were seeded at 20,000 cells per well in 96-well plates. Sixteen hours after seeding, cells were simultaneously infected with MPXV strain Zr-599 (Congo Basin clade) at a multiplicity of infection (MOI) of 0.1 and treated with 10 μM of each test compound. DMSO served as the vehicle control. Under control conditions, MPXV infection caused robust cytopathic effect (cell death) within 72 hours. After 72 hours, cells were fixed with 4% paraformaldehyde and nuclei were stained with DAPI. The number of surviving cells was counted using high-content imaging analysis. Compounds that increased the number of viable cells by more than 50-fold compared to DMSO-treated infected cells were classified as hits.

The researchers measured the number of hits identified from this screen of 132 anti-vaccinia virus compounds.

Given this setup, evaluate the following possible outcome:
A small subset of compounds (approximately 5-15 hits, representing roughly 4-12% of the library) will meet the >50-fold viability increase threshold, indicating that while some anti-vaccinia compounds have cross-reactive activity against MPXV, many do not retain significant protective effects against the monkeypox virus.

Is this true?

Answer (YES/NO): NO